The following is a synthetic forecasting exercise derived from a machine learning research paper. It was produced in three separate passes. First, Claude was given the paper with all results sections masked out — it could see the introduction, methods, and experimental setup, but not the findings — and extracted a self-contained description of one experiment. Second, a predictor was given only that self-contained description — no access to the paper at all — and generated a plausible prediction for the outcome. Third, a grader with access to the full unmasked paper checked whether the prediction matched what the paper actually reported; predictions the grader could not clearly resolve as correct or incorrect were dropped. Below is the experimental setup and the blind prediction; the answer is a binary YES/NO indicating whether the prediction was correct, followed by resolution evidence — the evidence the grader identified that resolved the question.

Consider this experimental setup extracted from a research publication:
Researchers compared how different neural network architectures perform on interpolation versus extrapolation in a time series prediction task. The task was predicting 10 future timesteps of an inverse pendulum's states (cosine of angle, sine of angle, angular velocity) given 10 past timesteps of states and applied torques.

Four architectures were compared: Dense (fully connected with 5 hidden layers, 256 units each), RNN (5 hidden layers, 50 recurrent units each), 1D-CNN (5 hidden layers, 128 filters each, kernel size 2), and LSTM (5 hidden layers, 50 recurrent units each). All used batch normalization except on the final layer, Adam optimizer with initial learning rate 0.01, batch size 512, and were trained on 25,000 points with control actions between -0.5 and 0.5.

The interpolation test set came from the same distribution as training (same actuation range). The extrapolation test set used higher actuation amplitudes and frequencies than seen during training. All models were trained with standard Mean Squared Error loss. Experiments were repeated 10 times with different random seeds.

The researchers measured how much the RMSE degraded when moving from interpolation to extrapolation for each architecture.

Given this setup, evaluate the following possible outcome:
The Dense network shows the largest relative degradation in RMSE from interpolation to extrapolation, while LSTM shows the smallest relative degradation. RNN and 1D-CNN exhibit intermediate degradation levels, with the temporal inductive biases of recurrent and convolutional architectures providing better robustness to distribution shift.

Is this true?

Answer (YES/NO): NO